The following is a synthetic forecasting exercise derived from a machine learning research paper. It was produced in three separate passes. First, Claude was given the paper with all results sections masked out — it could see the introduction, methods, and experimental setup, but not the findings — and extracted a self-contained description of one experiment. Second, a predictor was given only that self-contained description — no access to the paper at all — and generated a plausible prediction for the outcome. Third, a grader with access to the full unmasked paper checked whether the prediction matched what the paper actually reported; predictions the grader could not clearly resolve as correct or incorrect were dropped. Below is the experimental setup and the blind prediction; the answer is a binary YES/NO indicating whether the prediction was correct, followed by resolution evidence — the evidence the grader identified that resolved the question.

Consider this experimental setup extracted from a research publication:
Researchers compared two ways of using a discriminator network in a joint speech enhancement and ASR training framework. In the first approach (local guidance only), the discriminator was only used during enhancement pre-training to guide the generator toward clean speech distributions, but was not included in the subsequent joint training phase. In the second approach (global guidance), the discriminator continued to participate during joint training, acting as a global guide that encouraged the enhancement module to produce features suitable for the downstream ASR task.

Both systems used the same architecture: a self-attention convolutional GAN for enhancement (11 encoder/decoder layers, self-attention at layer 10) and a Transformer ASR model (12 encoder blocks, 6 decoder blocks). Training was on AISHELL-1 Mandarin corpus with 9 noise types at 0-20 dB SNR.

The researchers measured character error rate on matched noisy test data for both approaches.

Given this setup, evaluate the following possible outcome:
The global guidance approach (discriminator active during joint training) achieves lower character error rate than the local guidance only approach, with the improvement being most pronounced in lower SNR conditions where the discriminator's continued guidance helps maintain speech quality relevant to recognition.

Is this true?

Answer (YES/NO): NO